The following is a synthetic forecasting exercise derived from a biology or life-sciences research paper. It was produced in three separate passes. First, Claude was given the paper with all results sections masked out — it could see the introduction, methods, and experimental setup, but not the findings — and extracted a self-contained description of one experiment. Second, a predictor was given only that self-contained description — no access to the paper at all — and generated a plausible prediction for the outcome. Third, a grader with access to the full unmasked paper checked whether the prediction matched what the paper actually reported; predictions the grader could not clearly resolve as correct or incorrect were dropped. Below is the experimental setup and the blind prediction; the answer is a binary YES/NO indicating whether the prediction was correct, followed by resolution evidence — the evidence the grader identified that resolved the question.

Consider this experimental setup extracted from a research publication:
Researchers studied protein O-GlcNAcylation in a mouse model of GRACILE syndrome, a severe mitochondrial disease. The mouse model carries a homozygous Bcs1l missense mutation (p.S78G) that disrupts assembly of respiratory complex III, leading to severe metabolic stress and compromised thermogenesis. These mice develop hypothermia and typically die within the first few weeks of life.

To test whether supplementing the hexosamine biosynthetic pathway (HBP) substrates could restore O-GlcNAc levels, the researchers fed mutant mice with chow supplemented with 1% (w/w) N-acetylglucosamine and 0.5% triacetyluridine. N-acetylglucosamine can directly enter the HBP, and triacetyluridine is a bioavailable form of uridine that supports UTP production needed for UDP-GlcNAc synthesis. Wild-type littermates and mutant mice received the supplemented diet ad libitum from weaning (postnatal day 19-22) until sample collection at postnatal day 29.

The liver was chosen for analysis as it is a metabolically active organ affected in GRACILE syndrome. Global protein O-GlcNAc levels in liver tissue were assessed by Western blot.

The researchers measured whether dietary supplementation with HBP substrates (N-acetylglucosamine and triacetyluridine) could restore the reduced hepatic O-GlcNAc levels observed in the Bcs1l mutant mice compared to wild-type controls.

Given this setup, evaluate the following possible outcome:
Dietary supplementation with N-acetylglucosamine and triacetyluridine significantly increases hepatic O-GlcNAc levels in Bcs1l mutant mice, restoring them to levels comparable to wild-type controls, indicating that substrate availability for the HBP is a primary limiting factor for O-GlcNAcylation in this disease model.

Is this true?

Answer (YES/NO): NO